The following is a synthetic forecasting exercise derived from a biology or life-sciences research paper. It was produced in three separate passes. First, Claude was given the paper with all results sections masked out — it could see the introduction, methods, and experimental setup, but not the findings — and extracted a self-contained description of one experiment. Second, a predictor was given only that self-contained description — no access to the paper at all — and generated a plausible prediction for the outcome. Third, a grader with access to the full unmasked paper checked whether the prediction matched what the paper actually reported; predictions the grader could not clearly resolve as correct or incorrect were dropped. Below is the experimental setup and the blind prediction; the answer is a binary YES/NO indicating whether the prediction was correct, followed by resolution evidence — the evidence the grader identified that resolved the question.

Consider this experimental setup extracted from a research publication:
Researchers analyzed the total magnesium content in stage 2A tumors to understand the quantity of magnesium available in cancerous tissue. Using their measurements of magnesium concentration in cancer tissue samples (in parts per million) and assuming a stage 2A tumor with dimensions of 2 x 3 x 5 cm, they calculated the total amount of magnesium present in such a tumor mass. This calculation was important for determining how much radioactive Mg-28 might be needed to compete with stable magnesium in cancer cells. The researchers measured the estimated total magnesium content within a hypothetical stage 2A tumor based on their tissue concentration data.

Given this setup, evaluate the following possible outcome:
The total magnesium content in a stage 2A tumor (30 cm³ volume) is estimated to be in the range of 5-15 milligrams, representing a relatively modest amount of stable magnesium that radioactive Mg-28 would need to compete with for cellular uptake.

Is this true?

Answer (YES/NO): NO